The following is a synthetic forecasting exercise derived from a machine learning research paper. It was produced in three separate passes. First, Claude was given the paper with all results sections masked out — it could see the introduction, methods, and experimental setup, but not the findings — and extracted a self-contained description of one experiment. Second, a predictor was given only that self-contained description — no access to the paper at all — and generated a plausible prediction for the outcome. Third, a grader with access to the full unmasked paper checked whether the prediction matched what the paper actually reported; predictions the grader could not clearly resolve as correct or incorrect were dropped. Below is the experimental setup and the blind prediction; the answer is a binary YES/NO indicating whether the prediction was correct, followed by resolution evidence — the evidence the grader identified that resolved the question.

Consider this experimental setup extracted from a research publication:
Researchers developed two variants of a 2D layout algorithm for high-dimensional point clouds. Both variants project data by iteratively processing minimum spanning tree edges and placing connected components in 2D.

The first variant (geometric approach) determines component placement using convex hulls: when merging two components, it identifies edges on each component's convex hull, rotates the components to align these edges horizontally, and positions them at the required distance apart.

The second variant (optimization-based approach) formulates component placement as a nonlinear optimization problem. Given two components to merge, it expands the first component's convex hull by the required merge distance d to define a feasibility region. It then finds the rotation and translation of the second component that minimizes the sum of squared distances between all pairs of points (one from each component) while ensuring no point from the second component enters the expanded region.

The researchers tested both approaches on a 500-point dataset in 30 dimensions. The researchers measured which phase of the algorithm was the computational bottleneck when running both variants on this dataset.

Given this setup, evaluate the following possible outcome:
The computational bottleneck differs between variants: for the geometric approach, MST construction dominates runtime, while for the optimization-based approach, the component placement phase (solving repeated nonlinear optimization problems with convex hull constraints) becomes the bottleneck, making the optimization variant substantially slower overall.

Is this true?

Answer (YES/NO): NO